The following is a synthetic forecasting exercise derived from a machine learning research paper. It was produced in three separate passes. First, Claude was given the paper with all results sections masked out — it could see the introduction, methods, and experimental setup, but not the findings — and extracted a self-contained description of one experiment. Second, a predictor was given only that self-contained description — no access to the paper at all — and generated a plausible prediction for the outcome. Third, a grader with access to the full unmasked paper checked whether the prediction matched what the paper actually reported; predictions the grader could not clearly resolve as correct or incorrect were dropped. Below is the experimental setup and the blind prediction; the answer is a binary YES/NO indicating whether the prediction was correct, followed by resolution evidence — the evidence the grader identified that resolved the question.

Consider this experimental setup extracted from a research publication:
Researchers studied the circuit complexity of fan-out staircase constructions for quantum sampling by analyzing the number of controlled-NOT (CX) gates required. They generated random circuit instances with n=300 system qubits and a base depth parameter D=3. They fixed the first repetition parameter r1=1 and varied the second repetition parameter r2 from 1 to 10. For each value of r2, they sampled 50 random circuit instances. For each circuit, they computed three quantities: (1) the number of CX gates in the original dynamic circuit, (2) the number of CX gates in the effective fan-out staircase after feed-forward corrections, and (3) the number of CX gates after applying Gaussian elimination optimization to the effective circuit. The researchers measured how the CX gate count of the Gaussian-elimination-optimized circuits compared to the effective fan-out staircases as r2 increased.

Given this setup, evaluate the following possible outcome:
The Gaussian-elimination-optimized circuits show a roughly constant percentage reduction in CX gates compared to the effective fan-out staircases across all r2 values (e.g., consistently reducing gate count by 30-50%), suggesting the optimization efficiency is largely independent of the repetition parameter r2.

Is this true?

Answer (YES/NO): NO